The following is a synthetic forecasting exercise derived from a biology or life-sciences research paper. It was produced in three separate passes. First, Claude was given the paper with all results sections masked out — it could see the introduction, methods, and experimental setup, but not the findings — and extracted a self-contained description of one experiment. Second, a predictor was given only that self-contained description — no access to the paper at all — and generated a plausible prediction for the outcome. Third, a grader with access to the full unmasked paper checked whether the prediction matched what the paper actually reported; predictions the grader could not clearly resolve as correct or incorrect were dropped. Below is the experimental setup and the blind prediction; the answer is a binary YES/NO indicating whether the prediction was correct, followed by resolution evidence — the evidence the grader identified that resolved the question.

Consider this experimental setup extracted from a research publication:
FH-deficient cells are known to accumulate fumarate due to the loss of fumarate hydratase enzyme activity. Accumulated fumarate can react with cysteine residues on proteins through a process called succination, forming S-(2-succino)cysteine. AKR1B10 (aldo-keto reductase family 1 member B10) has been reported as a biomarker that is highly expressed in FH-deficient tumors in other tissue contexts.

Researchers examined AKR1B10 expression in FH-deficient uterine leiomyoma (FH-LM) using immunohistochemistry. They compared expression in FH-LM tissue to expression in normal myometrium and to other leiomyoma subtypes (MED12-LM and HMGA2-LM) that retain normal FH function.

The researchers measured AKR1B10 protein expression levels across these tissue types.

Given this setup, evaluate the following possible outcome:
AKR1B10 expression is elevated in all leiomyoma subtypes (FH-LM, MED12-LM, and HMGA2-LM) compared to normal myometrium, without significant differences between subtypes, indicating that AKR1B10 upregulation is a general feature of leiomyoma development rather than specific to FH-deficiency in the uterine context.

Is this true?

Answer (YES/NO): NO